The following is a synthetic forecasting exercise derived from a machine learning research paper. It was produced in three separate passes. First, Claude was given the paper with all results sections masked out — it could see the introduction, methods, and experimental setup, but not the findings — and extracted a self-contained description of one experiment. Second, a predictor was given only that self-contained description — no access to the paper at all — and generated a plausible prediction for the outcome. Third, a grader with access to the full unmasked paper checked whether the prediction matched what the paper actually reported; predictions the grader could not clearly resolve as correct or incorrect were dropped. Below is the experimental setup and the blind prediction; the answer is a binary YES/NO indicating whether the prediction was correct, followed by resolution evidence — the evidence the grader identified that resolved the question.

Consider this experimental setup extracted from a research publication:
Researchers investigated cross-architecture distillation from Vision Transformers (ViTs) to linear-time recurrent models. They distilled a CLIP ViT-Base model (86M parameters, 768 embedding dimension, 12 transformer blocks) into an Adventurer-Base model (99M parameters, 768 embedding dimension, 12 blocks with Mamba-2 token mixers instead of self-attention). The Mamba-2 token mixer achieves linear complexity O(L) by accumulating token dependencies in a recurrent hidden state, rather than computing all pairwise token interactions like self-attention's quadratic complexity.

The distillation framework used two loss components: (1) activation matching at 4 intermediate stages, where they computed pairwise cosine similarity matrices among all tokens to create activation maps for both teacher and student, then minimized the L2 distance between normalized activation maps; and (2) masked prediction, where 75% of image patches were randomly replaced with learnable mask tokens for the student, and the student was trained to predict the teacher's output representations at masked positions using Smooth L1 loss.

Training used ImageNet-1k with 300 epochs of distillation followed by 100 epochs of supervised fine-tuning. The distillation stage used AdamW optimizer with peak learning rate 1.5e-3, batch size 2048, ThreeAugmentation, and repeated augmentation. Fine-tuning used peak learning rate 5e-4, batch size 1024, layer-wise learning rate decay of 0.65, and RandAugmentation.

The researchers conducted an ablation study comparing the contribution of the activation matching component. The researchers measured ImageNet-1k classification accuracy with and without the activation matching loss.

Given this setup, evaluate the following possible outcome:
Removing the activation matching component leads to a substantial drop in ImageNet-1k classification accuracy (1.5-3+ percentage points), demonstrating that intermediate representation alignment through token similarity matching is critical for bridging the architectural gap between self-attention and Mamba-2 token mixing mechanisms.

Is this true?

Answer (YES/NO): NO